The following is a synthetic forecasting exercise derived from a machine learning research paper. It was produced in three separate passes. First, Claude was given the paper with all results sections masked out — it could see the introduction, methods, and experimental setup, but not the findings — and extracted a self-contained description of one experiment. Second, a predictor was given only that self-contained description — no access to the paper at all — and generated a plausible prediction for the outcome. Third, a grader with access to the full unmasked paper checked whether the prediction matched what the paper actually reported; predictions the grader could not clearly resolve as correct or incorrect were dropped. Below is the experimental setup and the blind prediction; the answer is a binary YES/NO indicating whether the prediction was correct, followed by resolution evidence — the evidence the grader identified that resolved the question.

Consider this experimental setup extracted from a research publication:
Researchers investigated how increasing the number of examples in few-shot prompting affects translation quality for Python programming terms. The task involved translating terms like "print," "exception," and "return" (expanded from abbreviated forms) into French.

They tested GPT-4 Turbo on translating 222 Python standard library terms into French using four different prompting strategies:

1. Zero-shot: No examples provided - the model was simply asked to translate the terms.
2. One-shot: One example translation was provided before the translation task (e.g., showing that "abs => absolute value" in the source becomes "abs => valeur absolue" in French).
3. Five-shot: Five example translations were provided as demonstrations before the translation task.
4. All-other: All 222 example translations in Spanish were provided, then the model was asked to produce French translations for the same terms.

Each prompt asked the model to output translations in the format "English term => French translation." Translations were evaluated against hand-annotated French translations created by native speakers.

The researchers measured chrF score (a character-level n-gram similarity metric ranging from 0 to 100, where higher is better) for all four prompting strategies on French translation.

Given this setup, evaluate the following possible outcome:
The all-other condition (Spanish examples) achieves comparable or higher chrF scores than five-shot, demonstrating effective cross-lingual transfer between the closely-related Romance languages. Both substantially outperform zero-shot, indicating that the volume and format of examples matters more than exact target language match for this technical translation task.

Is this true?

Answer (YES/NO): NO